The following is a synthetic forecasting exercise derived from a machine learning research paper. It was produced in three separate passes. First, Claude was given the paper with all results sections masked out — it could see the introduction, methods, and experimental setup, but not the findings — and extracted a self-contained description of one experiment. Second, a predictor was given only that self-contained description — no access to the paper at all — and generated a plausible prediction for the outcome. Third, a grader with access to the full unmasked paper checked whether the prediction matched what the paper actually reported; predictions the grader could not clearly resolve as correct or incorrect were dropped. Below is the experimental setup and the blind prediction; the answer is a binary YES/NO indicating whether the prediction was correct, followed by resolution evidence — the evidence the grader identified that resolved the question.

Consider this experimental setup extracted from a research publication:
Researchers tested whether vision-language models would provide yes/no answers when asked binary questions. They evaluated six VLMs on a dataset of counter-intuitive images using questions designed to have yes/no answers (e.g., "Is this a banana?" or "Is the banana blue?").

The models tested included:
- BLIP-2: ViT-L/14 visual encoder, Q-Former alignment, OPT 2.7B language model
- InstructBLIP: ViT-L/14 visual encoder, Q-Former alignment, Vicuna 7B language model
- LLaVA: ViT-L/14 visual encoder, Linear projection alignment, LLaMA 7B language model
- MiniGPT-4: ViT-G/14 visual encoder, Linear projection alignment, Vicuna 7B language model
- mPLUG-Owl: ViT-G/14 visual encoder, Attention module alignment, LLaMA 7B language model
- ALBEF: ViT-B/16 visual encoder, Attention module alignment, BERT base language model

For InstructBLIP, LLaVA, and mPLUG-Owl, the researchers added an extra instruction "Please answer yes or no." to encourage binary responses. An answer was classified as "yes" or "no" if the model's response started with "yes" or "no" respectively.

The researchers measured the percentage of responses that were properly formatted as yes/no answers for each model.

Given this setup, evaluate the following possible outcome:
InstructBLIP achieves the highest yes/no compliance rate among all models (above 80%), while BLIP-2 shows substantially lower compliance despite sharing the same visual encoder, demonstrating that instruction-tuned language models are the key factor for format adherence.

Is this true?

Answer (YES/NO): NO